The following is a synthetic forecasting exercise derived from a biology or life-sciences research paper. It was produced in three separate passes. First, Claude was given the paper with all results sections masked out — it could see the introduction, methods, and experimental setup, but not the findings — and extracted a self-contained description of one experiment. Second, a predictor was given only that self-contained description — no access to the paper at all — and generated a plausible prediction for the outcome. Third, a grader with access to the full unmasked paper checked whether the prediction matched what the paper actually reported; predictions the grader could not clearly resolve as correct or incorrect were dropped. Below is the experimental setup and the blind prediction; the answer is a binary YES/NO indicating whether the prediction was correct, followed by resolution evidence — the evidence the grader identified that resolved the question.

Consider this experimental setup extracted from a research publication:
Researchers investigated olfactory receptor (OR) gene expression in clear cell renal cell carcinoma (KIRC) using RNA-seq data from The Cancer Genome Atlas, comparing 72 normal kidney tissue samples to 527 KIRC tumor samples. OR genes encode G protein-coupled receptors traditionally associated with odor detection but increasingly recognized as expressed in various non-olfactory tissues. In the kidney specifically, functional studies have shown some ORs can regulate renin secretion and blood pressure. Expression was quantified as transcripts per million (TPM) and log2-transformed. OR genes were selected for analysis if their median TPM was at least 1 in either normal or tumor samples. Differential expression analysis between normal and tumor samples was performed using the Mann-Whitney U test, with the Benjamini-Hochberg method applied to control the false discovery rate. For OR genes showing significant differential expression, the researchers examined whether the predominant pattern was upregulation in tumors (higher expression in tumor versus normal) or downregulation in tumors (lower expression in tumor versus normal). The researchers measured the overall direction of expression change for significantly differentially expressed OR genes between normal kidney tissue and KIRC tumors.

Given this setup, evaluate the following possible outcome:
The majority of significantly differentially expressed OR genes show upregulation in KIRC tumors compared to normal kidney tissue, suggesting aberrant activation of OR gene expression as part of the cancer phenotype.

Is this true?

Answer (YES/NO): YES